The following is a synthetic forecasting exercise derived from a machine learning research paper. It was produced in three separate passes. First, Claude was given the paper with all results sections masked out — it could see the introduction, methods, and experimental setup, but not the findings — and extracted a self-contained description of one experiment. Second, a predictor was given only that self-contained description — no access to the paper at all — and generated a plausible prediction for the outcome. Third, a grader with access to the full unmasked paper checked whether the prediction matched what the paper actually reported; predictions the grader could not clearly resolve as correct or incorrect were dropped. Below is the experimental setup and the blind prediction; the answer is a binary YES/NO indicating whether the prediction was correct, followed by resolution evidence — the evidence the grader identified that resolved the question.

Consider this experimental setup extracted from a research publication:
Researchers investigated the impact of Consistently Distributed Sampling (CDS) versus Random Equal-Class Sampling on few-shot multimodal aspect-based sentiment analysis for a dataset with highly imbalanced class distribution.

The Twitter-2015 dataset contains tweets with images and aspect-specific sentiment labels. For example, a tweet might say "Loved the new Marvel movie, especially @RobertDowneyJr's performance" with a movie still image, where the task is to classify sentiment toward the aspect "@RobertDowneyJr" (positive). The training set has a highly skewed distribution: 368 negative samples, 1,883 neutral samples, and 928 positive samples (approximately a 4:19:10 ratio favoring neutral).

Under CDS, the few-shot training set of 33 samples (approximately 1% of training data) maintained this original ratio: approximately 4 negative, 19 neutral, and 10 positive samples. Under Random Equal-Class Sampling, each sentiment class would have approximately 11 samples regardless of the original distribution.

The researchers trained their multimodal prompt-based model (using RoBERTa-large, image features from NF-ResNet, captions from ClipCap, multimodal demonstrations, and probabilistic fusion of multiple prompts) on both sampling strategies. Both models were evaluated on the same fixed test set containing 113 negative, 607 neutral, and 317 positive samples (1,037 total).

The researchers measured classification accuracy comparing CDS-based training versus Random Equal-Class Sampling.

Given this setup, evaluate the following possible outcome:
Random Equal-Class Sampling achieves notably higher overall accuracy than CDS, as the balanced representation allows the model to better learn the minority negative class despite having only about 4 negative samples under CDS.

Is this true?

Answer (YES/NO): NO